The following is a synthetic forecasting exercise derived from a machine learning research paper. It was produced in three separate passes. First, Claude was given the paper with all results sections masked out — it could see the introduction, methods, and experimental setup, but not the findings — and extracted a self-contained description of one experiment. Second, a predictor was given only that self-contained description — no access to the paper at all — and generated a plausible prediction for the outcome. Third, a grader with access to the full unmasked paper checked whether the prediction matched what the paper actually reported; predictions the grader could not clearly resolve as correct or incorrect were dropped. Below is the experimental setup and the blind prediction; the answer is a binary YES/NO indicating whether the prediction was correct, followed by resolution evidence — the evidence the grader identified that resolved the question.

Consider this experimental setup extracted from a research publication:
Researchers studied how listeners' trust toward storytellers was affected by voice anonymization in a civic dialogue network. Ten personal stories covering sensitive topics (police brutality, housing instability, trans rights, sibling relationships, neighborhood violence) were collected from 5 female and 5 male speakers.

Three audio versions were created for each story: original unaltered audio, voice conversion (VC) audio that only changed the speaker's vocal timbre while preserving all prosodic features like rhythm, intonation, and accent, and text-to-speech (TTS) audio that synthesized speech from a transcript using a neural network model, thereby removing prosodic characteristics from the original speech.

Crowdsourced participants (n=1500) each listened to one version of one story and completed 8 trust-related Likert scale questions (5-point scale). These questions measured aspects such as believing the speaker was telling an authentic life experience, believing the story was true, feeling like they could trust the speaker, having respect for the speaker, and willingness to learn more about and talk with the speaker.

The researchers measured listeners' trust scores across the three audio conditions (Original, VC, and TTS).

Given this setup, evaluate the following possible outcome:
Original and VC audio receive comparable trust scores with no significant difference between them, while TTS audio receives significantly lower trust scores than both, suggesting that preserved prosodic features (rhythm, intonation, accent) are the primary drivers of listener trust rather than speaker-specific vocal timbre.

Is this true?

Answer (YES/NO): NO